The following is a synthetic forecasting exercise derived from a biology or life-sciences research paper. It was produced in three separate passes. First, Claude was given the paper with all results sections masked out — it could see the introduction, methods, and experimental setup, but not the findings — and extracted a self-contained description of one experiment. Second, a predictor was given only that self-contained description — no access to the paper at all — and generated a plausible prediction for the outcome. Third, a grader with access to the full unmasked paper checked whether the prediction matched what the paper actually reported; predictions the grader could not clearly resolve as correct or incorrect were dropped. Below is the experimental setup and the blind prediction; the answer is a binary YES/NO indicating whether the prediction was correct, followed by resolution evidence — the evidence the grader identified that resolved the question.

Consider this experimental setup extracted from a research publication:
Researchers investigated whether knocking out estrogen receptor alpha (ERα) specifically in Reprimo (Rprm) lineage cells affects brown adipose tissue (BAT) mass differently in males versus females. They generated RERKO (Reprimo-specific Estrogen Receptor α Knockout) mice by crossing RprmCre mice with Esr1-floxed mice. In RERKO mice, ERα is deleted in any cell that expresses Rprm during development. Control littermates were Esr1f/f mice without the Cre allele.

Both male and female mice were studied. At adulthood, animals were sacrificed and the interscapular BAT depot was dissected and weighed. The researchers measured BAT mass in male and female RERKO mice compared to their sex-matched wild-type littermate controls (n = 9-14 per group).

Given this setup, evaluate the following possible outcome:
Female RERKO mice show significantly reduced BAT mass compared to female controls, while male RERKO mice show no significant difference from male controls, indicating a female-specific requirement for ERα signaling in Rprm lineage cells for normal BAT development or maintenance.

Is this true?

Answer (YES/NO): NO